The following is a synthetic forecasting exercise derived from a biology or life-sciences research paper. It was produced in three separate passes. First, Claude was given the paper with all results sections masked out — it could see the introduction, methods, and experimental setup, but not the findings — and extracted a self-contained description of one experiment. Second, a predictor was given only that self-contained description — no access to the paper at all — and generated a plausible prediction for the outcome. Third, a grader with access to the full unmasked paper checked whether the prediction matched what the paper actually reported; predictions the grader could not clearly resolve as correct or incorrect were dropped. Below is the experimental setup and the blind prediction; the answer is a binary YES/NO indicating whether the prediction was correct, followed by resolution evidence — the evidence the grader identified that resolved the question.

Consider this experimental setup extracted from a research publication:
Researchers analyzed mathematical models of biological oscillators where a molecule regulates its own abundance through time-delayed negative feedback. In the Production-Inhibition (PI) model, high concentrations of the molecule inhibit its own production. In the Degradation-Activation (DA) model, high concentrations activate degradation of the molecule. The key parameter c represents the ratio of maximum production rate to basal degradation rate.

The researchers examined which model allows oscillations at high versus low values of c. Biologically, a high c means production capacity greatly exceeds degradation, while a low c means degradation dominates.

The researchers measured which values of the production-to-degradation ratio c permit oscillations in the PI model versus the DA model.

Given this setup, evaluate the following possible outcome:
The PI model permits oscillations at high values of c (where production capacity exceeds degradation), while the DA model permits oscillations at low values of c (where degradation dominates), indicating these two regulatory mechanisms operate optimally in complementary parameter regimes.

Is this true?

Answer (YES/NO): YES